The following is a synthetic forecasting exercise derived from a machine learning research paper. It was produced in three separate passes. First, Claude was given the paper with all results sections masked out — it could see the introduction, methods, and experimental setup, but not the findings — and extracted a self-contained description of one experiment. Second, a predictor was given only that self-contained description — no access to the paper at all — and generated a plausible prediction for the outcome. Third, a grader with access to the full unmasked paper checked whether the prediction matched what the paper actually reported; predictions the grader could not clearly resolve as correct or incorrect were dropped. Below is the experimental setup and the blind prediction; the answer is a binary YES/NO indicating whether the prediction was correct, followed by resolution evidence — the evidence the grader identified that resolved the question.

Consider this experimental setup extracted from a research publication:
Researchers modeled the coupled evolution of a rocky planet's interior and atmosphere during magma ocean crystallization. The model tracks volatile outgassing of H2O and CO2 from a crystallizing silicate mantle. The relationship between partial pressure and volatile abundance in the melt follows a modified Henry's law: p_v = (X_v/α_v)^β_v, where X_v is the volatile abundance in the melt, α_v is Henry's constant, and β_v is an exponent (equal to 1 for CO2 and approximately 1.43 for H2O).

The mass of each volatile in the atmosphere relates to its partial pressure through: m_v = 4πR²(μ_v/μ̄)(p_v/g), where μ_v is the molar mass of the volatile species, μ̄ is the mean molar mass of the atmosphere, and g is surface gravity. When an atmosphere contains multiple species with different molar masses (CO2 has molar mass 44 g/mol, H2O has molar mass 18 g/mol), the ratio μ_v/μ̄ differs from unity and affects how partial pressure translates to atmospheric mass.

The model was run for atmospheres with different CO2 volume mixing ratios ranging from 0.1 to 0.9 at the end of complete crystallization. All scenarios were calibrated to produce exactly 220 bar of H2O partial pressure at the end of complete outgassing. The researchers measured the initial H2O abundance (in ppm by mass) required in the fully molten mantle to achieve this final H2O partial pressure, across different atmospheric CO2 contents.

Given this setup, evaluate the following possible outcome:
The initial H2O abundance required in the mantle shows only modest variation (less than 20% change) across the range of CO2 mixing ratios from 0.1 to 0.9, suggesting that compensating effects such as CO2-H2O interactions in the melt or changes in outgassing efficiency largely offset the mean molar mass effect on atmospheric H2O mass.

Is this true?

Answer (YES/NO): NO